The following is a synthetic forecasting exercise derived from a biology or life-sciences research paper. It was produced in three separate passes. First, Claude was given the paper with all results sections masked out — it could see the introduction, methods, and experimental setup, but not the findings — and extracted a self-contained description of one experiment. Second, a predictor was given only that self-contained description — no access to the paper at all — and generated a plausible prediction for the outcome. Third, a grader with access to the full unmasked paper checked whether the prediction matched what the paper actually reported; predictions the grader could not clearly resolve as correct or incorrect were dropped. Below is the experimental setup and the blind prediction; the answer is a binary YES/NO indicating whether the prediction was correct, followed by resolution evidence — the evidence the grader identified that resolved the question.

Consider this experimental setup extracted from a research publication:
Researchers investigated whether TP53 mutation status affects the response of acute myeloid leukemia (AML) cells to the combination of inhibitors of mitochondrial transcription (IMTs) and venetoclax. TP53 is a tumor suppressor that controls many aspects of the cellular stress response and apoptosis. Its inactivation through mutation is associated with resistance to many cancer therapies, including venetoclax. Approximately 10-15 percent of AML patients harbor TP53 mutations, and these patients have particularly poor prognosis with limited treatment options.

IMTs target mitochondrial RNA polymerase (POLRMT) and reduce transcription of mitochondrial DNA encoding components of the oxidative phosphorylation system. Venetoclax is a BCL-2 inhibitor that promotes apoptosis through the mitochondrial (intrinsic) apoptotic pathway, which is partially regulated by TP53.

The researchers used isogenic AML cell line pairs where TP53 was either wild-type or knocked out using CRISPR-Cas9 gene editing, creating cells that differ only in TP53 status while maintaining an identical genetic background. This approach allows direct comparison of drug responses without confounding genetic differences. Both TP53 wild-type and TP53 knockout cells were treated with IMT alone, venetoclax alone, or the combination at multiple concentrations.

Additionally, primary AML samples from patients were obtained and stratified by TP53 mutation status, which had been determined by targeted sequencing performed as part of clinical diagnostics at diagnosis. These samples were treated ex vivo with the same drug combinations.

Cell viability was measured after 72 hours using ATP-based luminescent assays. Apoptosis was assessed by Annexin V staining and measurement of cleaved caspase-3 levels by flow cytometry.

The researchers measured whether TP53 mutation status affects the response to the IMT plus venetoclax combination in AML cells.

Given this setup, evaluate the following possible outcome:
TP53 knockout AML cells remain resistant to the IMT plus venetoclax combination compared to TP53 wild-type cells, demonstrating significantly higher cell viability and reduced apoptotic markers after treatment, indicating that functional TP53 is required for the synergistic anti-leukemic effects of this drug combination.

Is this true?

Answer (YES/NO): YES